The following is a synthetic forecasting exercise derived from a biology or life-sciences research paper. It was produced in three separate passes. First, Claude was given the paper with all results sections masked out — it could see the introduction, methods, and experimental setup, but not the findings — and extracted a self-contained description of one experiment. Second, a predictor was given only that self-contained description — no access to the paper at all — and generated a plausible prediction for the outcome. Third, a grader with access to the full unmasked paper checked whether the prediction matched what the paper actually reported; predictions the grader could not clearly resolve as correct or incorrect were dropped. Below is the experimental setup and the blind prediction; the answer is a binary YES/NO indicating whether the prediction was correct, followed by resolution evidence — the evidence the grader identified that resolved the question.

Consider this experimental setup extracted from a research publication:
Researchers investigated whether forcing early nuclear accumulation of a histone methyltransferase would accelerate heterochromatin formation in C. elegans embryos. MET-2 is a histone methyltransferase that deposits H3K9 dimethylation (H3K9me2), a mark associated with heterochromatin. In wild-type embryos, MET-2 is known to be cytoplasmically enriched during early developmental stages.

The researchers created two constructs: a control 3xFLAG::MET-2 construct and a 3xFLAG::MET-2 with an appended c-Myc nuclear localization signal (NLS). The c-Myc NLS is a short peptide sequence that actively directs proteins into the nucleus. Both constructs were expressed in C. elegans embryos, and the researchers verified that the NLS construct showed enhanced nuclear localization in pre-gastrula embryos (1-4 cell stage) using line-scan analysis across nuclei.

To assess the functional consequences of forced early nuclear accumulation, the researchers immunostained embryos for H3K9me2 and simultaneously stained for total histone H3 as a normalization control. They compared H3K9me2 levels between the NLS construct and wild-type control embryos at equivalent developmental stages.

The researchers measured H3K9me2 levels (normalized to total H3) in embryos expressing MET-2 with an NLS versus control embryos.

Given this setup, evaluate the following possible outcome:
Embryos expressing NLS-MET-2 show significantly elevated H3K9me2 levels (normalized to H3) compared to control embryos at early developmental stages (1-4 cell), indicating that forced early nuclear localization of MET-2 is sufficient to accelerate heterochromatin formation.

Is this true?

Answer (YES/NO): YES